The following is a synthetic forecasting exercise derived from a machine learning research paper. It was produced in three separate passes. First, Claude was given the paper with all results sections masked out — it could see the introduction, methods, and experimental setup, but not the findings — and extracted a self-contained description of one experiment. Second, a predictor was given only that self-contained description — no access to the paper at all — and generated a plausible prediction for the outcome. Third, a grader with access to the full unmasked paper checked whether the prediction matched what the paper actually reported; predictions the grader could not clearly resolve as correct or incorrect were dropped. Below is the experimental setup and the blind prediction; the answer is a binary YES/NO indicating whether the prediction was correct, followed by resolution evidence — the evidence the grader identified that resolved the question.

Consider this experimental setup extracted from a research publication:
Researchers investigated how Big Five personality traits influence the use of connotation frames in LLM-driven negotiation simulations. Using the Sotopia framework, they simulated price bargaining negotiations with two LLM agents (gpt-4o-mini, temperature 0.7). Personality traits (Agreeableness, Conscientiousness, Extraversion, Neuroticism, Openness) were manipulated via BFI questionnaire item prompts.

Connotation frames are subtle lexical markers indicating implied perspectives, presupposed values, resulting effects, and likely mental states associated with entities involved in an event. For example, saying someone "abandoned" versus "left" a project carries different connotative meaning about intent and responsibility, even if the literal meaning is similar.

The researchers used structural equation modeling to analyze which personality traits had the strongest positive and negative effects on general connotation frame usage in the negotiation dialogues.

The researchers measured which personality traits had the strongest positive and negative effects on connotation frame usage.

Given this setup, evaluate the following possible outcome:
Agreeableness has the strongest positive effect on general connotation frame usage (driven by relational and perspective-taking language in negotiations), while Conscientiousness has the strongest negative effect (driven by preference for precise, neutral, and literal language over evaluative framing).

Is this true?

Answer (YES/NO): NO